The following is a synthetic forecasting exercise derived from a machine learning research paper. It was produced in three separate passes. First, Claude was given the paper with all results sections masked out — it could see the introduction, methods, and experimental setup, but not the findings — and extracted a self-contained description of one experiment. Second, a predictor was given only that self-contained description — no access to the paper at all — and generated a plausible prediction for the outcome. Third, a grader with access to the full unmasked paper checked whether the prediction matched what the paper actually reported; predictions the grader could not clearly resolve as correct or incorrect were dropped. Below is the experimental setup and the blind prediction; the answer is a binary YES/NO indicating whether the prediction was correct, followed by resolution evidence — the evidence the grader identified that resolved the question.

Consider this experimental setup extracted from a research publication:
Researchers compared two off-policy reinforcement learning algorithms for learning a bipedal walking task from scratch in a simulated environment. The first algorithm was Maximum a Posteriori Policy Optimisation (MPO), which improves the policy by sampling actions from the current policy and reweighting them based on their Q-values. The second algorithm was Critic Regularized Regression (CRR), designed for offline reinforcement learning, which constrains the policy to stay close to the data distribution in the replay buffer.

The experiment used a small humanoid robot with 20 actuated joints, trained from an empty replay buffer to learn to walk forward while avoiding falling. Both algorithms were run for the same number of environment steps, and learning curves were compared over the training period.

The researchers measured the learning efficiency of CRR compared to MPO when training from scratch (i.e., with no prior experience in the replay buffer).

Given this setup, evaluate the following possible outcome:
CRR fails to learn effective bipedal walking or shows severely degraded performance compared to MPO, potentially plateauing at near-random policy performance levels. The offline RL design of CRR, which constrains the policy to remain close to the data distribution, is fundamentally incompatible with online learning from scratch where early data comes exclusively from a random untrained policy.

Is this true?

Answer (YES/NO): NO